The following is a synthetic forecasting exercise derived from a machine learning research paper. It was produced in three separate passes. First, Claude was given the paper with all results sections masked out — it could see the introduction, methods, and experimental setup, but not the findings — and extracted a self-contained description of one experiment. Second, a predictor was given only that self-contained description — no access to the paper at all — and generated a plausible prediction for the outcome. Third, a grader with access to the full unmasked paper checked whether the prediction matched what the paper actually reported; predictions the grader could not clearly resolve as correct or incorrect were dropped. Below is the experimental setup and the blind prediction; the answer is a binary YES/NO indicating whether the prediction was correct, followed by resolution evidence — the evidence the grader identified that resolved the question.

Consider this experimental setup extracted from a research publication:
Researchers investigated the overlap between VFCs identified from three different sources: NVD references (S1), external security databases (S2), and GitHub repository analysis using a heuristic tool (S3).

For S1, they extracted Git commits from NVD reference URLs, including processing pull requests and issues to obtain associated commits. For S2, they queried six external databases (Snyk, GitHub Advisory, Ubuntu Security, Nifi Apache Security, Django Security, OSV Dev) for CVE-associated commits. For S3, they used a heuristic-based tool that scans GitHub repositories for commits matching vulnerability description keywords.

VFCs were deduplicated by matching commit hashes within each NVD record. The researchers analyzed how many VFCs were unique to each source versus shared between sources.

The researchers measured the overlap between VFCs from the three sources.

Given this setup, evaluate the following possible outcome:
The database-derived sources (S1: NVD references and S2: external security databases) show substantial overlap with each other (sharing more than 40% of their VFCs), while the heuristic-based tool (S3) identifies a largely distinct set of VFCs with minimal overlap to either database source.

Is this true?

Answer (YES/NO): NO